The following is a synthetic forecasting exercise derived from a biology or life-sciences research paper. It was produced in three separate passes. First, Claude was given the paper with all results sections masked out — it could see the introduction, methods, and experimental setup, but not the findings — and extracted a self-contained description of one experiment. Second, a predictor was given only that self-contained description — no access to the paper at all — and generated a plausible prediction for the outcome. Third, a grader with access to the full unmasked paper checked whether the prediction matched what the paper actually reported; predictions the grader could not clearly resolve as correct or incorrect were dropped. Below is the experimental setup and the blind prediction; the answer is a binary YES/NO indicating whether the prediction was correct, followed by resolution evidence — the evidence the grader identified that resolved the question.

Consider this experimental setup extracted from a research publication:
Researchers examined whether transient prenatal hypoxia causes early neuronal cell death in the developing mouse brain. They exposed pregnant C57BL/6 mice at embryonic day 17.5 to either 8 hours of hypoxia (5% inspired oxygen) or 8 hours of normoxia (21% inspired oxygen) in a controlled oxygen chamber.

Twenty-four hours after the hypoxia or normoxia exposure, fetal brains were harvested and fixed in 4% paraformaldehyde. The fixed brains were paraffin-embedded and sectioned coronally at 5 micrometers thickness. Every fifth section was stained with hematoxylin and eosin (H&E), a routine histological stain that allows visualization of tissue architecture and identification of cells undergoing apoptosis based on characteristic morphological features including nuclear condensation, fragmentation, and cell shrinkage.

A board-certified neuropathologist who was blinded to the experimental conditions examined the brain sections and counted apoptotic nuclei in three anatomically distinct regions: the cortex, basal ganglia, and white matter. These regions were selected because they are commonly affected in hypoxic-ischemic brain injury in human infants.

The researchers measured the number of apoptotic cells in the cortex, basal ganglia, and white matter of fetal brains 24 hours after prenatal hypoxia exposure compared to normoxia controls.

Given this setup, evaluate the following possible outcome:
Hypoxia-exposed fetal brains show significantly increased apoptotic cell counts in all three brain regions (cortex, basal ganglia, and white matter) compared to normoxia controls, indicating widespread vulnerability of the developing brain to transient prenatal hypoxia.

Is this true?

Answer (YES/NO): NO